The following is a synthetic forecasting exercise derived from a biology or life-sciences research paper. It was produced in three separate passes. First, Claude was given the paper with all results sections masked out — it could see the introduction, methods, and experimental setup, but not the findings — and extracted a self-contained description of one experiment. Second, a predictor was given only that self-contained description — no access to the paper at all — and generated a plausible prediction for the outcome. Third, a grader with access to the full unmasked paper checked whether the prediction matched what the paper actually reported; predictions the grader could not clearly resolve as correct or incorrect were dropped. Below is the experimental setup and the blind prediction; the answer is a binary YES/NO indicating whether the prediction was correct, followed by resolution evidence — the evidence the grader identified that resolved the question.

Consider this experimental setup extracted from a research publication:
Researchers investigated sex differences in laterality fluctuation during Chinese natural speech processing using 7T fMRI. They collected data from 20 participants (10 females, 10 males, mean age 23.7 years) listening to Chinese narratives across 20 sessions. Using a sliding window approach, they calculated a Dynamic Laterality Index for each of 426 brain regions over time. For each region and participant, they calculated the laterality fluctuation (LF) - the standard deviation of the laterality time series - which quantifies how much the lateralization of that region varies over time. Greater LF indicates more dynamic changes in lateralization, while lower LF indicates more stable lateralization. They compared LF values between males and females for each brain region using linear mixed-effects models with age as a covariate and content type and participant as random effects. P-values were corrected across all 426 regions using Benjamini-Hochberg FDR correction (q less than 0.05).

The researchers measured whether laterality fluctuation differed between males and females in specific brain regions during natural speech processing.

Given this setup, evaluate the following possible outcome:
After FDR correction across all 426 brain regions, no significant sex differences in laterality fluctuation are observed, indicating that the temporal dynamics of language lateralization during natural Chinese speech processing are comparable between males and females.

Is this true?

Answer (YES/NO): NO